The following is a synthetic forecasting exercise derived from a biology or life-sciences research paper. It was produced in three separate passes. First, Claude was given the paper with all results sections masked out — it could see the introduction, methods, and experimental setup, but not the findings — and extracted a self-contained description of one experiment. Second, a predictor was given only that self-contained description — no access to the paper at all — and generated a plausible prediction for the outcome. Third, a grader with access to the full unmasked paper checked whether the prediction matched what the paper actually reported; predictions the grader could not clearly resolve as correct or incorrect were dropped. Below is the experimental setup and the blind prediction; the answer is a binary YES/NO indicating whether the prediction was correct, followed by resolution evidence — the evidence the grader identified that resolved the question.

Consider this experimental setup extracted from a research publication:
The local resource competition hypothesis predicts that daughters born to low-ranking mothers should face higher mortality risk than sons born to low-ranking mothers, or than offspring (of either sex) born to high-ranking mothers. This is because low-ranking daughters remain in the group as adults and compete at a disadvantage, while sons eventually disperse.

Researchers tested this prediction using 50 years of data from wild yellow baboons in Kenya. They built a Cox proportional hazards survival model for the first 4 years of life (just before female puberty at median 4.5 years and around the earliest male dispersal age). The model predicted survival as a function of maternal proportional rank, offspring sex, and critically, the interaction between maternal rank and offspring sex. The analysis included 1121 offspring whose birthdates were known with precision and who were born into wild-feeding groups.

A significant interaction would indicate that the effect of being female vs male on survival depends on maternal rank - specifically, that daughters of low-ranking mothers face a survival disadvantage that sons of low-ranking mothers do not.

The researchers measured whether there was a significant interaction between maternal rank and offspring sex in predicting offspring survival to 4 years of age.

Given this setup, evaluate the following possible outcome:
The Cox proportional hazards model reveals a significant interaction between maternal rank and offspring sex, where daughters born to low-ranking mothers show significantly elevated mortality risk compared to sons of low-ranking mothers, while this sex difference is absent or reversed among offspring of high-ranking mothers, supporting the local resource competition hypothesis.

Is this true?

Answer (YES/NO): NO